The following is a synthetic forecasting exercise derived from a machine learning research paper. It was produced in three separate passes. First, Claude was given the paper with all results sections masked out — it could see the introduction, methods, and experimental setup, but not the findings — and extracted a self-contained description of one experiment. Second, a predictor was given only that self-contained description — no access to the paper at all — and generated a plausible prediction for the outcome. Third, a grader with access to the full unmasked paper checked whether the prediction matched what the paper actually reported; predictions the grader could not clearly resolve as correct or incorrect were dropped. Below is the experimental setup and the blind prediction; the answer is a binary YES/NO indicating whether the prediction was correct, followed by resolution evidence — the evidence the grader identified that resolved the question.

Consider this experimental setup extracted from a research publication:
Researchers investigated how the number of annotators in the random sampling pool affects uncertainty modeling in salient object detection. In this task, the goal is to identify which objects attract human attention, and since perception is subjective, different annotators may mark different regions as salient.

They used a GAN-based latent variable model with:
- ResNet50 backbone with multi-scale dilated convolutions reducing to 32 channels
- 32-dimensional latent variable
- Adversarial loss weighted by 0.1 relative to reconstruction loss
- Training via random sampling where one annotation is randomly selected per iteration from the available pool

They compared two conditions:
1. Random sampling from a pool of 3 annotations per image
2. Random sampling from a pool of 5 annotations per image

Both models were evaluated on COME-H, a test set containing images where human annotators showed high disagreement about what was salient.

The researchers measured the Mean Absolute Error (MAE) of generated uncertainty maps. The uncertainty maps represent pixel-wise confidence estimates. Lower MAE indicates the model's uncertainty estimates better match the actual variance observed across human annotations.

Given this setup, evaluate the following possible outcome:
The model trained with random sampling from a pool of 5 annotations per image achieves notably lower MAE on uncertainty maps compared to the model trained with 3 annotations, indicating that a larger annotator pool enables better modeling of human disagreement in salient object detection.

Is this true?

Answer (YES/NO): NO